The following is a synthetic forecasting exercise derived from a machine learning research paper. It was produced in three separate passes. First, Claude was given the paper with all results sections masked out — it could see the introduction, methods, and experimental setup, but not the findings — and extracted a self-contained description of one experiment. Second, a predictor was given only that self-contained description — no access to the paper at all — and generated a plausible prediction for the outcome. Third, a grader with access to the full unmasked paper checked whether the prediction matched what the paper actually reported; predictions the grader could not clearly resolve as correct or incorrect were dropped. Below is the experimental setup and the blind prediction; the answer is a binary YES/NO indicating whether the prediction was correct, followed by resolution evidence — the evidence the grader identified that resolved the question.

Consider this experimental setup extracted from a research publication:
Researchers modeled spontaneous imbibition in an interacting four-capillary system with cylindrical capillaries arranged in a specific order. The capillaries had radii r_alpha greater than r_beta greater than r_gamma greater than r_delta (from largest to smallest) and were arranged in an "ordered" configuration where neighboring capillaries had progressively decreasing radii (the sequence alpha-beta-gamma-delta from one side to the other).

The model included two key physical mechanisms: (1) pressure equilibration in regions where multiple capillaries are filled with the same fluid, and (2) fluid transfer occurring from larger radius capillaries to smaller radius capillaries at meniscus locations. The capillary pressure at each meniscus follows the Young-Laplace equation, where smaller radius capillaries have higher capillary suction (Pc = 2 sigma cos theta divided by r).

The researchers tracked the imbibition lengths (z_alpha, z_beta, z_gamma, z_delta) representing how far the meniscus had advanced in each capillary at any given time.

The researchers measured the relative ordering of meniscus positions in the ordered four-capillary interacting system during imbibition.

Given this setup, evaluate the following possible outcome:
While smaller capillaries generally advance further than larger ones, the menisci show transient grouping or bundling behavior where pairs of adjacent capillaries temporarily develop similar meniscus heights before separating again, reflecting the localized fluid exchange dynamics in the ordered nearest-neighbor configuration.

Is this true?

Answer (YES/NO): NO